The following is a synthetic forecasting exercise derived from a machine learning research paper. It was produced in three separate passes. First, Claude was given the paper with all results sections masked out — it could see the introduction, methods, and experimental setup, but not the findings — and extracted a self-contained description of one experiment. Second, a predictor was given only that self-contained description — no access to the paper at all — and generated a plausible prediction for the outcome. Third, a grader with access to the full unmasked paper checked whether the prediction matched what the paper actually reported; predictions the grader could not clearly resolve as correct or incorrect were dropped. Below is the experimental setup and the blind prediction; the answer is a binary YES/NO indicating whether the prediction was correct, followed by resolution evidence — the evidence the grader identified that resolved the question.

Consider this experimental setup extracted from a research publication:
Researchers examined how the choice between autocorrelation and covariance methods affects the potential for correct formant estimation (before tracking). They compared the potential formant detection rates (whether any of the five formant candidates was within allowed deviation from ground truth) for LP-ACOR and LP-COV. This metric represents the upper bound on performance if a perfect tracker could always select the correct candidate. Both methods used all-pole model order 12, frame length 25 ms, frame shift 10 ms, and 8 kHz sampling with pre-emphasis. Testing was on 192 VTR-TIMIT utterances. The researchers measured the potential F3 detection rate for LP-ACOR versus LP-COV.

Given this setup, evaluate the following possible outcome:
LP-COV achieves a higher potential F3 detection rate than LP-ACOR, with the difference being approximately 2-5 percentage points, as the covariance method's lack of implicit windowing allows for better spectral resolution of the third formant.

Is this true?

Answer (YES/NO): NO